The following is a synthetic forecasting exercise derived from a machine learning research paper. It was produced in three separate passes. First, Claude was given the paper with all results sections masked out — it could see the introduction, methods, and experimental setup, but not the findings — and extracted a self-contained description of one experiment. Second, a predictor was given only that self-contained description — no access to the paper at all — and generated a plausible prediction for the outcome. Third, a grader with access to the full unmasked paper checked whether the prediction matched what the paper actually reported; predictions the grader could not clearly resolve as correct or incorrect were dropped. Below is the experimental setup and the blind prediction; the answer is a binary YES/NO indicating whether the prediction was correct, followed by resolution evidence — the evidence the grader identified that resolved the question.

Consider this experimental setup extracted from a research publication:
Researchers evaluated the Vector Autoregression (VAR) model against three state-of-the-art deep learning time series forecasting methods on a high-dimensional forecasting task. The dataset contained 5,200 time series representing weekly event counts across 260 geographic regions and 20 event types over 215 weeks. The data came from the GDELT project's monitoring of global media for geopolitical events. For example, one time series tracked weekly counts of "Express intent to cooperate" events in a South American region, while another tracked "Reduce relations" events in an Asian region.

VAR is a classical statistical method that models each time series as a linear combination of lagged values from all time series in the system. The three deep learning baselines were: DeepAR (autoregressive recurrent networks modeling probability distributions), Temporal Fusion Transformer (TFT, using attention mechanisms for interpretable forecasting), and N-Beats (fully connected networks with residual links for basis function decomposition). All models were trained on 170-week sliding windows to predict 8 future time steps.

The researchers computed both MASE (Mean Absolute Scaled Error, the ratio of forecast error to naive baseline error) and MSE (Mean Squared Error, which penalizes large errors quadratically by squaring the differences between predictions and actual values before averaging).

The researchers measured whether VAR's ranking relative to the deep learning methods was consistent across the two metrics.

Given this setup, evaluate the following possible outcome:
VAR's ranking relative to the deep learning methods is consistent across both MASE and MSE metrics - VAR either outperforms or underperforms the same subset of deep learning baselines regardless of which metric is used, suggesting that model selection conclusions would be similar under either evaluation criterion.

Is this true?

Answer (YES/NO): NO